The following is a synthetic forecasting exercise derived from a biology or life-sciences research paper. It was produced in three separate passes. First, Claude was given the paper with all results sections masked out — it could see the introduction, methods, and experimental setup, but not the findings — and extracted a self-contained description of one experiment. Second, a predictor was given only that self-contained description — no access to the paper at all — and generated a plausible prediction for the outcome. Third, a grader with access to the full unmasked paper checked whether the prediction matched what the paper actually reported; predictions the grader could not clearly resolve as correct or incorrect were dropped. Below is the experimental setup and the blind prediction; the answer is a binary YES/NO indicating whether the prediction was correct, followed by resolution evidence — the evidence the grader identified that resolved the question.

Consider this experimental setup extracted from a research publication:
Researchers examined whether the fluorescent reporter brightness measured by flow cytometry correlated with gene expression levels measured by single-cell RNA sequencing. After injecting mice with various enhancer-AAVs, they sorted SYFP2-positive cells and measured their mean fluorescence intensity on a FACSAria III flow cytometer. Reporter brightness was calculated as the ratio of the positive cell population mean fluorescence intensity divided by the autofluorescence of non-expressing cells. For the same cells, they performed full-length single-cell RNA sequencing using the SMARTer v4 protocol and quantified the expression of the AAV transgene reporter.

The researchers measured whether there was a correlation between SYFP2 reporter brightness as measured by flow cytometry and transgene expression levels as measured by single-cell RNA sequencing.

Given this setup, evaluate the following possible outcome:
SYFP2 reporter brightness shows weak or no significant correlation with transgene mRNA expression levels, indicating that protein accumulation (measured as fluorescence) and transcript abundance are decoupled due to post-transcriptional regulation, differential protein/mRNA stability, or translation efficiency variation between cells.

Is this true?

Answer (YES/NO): NO